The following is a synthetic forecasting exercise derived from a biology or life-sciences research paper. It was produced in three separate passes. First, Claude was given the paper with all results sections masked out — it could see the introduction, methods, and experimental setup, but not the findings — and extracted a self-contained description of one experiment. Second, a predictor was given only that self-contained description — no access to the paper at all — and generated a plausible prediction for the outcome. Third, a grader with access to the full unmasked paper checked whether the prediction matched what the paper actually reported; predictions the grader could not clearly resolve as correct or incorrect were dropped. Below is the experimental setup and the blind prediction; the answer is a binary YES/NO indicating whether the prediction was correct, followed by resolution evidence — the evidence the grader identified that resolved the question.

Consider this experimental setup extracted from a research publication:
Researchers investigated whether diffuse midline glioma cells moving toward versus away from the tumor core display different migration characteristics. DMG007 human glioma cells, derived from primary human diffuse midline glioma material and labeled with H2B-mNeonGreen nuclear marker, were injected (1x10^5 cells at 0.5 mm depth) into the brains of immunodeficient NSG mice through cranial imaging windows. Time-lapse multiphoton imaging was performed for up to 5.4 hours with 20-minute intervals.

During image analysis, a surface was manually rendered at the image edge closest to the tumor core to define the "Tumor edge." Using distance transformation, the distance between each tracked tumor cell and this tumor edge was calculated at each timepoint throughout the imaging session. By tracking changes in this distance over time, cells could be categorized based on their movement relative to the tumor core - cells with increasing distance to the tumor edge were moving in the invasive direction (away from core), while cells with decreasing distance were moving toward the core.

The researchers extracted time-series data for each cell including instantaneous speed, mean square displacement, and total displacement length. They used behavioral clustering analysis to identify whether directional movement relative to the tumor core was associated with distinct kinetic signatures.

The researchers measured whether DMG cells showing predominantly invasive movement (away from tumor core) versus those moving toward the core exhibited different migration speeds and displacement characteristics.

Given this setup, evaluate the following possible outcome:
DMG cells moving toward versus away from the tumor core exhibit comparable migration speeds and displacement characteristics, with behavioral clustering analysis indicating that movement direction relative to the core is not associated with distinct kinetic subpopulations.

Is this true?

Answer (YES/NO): NO